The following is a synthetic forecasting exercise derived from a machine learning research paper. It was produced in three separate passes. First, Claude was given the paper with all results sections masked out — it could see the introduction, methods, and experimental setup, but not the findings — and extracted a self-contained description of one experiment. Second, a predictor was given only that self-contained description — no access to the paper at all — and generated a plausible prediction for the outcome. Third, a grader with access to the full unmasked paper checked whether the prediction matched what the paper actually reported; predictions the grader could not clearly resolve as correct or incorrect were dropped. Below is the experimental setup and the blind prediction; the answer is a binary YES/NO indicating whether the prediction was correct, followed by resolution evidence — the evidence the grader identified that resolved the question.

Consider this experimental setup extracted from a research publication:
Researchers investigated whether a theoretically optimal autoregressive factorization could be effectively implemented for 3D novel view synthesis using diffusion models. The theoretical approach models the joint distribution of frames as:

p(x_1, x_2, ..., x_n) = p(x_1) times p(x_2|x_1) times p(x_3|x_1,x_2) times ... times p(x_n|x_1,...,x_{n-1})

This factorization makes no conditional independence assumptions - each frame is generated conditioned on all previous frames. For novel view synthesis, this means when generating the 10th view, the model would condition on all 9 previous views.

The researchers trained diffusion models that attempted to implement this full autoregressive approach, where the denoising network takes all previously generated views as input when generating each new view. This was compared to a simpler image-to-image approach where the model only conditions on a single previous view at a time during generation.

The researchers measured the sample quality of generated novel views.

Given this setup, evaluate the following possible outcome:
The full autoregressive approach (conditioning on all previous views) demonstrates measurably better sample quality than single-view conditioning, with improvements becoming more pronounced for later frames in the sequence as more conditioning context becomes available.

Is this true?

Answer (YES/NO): NO